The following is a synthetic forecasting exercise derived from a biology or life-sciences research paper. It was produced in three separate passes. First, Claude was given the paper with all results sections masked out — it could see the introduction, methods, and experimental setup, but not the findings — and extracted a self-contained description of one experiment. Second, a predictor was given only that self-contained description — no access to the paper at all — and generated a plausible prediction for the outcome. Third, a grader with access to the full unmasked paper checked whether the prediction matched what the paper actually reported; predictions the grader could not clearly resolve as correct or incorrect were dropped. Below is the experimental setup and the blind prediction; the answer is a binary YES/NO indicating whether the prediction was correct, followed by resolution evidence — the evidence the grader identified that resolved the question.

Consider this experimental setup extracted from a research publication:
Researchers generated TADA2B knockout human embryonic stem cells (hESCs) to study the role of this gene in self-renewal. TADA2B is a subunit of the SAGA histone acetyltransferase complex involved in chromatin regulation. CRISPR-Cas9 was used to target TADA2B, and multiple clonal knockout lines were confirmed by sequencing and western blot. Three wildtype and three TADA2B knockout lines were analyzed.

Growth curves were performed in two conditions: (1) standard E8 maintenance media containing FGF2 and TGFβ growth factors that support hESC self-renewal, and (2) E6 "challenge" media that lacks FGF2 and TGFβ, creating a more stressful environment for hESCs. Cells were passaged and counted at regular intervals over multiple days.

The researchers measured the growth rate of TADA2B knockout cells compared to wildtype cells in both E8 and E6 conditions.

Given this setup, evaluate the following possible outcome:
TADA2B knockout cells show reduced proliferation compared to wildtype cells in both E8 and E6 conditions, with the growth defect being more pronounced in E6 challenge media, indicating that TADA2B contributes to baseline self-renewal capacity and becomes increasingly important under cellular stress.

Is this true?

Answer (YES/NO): NO